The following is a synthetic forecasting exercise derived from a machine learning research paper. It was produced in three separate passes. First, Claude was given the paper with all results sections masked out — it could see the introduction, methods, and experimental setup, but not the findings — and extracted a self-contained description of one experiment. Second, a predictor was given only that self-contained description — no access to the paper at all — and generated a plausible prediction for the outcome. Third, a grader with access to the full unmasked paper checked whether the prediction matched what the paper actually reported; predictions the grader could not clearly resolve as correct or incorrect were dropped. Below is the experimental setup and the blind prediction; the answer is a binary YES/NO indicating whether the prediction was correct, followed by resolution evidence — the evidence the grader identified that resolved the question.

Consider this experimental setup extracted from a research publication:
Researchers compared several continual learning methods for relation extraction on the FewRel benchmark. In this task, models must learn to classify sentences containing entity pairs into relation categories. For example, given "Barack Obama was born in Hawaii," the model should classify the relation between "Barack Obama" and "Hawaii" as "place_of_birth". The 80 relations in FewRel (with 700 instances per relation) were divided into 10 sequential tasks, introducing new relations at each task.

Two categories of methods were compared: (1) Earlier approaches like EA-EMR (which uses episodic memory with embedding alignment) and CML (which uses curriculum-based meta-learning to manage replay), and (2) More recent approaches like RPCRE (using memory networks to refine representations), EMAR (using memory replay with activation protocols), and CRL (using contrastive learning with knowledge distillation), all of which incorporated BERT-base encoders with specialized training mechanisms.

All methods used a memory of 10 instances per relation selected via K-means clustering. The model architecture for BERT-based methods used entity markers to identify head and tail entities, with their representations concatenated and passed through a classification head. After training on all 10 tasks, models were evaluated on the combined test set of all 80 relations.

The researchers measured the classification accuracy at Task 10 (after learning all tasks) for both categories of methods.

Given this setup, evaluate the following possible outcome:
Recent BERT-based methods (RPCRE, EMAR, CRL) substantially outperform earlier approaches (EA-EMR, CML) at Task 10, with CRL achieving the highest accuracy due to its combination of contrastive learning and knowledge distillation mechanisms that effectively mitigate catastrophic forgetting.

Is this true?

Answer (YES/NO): NO